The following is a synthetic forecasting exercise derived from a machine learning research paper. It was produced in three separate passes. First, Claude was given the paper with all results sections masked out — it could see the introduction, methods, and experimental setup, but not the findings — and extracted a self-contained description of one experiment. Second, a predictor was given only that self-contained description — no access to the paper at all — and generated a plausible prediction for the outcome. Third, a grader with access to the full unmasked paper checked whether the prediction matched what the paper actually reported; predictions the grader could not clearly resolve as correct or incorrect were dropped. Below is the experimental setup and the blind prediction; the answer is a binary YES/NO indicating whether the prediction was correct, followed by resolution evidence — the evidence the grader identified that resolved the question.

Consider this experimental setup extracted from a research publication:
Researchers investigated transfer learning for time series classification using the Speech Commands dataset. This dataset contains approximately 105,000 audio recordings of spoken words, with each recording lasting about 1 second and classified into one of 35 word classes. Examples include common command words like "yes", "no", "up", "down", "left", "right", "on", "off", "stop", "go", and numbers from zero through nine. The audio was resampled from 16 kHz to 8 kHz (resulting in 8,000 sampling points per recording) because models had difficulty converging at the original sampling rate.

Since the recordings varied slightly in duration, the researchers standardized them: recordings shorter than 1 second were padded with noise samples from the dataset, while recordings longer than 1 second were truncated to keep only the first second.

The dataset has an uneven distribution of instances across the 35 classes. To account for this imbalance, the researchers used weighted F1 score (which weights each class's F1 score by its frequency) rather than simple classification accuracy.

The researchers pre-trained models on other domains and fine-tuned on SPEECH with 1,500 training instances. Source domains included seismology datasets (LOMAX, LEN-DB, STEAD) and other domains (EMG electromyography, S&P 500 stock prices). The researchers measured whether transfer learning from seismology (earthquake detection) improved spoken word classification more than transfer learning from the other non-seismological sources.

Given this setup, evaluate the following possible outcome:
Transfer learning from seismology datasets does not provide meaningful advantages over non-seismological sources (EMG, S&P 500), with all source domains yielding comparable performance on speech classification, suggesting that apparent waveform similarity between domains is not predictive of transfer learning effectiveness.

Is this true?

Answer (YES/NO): YES